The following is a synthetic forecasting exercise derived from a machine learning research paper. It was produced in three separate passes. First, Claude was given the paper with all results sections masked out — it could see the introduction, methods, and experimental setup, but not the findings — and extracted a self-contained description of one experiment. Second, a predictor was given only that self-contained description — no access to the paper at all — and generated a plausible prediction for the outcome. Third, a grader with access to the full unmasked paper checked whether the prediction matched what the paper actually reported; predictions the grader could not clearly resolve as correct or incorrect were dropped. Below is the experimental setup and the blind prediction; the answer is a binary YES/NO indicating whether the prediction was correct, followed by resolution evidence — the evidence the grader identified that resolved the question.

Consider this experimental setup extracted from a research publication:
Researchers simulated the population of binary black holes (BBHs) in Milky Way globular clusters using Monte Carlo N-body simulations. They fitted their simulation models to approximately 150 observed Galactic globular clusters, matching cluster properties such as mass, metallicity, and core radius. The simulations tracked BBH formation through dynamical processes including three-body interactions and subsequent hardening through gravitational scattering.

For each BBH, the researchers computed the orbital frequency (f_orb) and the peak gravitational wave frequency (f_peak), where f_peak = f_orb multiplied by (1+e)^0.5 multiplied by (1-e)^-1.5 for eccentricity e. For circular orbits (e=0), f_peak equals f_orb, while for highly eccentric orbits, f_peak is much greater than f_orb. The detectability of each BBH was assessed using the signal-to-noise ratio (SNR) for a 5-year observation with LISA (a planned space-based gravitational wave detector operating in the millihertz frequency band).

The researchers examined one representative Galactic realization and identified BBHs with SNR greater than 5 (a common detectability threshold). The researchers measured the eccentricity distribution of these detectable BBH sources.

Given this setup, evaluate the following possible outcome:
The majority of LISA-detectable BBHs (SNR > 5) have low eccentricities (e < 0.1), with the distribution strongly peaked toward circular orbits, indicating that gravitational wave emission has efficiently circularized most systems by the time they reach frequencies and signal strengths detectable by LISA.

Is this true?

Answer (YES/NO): NO